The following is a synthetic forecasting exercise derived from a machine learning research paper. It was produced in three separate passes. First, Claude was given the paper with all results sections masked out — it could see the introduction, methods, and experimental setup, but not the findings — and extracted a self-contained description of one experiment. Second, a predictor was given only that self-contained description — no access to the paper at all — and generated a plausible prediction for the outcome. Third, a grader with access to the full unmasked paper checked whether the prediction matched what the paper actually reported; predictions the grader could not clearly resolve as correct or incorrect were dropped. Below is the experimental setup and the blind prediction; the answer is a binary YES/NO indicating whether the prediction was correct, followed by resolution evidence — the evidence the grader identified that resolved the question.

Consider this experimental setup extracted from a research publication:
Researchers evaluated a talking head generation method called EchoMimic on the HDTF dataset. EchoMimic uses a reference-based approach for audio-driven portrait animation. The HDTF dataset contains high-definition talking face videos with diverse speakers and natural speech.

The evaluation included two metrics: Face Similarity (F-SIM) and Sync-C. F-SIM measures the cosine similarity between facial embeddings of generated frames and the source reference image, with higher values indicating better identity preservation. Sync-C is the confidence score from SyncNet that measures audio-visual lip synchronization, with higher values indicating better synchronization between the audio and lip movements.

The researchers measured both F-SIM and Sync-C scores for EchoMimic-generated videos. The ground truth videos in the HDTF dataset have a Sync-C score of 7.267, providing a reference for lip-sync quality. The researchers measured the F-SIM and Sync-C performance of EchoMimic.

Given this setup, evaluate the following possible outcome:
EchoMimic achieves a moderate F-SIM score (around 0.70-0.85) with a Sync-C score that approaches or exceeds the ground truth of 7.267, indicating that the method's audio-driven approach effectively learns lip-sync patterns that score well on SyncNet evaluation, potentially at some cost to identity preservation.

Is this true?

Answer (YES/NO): NO